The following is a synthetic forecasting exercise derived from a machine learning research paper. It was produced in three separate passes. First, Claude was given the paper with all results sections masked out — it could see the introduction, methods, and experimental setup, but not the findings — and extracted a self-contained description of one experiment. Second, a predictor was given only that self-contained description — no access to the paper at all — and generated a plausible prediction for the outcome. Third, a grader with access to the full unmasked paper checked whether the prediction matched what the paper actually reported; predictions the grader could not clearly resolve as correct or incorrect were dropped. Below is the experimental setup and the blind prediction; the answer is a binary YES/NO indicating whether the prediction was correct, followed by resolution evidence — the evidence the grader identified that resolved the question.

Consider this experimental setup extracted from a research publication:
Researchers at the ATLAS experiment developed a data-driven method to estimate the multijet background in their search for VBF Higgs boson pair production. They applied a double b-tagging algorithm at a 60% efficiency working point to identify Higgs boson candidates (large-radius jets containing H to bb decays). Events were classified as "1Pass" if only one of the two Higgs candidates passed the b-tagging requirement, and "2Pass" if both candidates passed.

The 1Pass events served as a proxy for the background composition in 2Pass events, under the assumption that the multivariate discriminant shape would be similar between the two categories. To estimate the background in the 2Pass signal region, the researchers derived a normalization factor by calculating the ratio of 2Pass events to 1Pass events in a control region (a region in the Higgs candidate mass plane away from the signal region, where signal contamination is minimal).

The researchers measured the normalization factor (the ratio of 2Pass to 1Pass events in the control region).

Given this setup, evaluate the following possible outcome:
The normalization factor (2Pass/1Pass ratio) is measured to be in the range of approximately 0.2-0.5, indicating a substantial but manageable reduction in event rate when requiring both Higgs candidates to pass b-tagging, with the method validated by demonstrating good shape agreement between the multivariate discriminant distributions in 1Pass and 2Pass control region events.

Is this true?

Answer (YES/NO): NO